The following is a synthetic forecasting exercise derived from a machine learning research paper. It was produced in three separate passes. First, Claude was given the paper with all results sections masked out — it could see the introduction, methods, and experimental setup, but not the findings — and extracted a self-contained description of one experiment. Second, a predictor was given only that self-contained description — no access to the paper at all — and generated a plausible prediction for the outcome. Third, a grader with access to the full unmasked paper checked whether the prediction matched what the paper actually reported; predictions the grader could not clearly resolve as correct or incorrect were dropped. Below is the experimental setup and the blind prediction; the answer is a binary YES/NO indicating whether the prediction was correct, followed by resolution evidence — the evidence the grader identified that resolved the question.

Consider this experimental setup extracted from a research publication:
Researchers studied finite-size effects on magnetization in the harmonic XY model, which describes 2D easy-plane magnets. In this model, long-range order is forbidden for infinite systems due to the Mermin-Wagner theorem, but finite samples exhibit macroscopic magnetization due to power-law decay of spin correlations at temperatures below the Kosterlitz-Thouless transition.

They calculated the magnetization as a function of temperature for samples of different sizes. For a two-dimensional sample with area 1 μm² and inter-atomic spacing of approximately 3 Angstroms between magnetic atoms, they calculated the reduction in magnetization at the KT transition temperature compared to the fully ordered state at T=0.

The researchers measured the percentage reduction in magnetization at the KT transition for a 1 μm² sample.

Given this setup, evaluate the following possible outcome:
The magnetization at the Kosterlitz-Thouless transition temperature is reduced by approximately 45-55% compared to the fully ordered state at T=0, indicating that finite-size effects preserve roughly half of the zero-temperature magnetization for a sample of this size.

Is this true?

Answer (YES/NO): NO